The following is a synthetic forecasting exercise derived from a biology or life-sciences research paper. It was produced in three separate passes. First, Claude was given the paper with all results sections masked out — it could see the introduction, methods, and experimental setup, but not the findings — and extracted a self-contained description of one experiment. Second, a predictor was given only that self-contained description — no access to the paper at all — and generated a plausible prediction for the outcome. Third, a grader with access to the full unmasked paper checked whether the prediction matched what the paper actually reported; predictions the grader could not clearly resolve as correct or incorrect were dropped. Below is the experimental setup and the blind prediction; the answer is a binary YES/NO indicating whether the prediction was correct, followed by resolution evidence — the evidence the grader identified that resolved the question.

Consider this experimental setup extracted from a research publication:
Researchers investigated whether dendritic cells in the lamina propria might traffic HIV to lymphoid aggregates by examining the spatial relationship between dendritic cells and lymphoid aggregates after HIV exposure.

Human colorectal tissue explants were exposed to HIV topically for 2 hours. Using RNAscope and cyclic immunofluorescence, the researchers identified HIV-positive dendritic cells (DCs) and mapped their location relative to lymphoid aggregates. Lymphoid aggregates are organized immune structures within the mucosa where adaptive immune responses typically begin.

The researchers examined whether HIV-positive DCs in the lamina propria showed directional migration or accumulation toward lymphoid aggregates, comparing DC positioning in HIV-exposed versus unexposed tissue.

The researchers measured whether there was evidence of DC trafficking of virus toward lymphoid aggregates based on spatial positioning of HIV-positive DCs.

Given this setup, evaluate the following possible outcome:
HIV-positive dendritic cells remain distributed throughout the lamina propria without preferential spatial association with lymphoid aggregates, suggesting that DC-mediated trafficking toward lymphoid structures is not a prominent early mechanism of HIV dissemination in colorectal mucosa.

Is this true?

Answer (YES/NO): NO